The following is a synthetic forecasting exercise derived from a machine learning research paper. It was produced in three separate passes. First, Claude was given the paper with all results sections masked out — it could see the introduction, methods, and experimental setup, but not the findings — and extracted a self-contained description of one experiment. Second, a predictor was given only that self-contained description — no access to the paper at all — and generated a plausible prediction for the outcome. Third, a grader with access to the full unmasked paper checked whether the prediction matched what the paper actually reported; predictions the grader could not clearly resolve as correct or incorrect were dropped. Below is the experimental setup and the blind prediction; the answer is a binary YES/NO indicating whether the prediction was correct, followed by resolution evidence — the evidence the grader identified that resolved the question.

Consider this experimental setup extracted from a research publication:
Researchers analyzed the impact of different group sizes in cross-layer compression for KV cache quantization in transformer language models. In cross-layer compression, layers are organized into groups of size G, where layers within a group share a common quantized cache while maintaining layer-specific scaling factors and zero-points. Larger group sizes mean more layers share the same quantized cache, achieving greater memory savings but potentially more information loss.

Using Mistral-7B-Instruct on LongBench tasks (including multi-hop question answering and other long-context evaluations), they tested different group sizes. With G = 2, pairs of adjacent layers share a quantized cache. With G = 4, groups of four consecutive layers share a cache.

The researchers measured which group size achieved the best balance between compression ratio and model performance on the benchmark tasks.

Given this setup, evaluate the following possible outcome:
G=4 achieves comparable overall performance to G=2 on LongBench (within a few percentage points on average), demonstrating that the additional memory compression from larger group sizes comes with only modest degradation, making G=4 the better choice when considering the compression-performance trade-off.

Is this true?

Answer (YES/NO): NO